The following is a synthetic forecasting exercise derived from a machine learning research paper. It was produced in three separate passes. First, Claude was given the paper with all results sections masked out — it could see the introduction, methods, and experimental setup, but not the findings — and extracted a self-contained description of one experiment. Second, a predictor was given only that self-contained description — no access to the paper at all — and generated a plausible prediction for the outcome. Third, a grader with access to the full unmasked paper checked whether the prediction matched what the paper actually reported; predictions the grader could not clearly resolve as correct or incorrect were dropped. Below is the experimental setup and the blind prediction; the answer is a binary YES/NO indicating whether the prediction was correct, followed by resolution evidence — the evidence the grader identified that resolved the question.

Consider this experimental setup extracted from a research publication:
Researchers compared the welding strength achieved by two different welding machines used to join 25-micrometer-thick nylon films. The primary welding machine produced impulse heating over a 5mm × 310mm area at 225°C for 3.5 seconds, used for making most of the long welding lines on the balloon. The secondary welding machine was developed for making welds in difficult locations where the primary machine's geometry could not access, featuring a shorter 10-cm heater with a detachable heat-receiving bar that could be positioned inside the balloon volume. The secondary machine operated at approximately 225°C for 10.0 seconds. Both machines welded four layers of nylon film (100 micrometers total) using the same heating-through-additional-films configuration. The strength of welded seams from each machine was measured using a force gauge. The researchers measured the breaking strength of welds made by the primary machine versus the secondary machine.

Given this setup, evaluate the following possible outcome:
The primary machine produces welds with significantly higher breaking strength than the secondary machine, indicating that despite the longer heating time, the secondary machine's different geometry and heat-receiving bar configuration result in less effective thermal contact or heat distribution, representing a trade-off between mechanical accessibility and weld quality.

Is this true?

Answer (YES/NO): NO